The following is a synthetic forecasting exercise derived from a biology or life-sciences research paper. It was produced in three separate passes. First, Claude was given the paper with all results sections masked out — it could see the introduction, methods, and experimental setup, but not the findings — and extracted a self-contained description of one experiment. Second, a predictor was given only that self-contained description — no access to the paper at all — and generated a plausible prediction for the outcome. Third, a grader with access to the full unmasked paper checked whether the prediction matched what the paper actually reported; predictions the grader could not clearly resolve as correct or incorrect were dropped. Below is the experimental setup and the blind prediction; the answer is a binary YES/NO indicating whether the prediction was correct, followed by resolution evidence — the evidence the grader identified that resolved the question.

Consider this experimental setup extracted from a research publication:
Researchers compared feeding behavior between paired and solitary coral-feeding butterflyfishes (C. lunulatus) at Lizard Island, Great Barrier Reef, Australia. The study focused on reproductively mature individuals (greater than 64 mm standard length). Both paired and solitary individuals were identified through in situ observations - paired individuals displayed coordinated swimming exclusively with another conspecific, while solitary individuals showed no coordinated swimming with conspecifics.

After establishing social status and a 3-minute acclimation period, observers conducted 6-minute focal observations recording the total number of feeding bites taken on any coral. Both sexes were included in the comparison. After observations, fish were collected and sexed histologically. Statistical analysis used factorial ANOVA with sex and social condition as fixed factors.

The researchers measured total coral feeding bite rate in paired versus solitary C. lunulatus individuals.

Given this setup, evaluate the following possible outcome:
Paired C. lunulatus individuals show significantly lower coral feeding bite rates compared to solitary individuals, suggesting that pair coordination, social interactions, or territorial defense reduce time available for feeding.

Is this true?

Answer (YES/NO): NO